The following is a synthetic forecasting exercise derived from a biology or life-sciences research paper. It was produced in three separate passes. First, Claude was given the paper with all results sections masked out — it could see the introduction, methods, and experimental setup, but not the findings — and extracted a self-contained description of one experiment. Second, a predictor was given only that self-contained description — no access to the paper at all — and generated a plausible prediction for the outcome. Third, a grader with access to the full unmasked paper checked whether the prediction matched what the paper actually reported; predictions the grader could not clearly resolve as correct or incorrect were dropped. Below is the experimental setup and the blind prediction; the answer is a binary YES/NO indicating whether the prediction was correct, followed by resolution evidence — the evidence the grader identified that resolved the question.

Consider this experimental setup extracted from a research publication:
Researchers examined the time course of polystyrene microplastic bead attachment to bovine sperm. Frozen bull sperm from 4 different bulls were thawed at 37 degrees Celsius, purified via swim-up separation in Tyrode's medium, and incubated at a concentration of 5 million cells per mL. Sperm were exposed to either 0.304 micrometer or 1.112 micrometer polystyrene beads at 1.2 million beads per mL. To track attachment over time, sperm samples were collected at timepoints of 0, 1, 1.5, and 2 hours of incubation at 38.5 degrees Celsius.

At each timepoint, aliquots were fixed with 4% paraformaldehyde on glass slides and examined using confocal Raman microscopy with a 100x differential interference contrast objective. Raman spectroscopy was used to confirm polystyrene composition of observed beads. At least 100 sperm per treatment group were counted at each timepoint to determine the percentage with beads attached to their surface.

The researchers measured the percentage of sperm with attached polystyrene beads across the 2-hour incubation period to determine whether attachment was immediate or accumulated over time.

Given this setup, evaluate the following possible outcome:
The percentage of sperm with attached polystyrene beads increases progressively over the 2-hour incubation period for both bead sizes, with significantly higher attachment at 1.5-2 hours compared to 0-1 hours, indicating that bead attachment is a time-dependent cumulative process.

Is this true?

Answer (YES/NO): NO